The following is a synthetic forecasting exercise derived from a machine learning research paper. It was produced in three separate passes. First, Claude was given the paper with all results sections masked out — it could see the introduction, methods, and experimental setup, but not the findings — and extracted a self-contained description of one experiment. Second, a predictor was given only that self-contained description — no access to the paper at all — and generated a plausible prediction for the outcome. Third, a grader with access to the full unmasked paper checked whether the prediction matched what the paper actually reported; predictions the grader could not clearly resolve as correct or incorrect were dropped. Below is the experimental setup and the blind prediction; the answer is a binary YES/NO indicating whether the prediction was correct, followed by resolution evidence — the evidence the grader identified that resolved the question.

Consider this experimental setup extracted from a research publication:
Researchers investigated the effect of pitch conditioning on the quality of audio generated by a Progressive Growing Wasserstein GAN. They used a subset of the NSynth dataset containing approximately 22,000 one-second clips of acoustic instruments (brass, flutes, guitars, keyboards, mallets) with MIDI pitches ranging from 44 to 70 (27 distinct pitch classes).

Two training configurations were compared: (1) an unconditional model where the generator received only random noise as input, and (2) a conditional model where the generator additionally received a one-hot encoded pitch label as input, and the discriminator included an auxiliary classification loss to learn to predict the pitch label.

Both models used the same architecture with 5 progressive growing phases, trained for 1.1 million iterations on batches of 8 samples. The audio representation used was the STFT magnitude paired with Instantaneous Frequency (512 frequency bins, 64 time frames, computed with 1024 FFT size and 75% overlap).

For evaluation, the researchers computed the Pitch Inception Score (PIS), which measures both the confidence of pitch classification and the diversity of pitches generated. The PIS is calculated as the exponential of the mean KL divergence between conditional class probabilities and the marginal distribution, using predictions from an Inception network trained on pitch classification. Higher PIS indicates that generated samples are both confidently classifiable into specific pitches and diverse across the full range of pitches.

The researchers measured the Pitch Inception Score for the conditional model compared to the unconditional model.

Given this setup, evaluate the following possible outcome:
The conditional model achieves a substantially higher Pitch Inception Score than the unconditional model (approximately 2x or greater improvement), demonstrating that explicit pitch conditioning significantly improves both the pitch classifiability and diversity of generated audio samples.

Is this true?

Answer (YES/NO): NO